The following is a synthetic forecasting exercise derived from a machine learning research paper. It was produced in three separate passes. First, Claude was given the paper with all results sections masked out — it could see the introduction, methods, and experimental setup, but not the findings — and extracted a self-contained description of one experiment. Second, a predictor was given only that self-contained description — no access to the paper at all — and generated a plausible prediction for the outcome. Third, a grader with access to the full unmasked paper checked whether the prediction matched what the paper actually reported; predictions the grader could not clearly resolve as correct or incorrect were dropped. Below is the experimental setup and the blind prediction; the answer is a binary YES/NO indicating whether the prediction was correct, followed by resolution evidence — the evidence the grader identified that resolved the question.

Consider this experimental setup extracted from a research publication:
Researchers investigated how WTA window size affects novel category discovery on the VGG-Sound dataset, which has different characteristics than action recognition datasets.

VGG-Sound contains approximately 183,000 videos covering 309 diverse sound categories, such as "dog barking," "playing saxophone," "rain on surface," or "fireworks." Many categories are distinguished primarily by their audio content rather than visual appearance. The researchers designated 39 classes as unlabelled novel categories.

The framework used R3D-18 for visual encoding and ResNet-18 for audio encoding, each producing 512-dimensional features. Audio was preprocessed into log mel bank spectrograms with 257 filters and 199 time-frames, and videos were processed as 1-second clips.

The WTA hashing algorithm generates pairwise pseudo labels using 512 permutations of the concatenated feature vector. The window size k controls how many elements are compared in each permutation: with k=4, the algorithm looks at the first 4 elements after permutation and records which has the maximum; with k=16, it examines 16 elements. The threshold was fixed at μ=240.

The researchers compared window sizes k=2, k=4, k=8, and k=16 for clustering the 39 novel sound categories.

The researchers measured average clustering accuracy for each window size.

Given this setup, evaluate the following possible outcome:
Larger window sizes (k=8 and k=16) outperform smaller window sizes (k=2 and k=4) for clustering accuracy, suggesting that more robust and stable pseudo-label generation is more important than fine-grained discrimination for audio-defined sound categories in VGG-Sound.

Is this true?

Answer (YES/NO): NO